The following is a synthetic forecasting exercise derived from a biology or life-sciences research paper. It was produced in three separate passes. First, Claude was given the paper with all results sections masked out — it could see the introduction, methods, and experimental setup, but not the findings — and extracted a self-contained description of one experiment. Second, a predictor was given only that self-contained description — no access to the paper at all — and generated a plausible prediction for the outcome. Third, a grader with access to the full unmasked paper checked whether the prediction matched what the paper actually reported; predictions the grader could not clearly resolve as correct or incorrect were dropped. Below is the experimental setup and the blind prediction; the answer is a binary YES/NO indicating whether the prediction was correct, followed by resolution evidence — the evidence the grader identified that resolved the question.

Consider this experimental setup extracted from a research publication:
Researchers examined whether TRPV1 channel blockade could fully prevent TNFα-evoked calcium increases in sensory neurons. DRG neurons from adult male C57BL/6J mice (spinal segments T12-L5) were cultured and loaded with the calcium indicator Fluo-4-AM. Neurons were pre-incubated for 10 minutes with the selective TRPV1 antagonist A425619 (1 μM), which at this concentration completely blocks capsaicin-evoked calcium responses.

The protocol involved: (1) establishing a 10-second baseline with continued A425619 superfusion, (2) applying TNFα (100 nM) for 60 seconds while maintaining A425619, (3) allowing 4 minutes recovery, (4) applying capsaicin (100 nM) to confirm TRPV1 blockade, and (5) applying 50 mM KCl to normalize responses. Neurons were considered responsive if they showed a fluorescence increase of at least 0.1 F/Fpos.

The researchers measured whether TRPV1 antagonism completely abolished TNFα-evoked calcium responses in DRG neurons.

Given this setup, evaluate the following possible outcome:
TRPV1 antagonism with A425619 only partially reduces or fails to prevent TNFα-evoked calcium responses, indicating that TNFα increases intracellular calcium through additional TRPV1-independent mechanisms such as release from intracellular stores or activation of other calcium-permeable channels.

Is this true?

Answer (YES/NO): NO